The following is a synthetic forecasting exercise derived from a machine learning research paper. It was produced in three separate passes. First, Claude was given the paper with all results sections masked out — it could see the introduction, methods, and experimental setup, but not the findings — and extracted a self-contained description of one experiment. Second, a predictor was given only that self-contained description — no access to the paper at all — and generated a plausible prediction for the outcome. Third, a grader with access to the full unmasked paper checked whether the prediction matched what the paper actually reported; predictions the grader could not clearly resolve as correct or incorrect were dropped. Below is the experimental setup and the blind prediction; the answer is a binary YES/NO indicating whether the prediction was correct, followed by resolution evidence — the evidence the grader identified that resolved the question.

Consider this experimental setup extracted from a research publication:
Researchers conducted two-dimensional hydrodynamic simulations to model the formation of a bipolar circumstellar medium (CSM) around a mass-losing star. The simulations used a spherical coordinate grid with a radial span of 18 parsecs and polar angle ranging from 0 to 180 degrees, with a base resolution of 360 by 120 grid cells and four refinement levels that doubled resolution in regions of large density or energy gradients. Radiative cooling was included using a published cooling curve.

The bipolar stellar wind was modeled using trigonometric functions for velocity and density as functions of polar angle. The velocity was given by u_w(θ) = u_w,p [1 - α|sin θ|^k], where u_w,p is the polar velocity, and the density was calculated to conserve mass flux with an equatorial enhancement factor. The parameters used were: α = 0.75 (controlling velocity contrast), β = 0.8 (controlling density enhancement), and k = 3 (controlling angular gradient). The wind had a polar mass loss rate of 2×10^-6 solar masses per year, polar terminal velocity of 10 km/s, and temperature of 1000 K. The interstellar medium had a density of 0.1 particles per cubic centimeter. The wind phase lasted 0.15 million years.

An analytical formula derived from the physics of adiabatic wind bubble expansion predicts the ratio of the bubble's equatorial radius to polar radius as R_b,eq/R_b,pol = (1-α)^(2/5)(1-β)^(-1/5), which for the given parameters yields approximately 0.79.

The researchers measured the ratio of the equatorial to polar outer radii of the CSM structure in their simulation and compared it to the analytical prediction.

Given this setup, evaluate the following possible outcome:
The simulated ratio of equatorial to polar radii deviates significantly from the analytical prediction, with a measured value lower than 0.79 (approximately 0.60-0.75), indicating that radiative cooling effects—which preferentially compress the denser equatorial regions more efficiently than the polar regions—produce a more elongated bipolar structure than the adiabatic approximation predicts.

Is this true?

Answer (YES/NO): NO